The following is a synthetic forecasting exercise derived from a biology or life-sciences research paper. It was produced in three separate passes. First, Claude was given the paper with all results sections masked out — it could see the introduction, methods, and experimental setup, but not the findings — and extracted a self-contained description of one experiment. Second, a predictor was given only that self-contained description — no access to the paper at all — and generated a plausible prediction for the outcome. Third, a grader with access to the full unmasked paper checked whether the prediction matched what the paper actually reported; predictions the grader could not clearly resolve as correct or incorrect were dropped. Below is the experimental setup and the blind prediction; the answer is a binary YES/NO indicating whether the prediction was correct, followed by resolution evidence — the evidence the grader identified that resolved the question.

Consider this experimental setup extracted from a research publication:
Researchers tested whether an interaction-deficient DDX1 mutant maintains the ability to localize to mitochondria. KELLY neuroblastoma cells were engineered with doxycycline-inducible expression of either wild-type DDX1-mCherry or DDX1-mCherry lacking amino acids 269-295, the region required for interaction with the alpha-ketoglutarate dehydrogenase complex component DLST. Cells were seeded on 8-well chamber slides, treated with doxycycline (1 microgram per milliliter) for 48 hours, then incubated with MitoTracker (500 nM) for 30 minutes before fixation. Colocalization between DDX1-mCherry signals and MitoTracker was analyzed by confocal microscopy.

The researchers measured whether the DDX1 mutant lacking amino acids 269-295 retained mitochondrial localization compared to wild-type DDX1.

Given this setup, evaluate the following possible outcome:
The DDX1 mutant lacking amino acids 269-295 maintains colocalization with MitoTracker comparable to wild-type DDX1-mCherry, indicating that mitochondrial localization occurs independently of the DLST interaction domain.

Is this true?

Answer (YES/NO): YES